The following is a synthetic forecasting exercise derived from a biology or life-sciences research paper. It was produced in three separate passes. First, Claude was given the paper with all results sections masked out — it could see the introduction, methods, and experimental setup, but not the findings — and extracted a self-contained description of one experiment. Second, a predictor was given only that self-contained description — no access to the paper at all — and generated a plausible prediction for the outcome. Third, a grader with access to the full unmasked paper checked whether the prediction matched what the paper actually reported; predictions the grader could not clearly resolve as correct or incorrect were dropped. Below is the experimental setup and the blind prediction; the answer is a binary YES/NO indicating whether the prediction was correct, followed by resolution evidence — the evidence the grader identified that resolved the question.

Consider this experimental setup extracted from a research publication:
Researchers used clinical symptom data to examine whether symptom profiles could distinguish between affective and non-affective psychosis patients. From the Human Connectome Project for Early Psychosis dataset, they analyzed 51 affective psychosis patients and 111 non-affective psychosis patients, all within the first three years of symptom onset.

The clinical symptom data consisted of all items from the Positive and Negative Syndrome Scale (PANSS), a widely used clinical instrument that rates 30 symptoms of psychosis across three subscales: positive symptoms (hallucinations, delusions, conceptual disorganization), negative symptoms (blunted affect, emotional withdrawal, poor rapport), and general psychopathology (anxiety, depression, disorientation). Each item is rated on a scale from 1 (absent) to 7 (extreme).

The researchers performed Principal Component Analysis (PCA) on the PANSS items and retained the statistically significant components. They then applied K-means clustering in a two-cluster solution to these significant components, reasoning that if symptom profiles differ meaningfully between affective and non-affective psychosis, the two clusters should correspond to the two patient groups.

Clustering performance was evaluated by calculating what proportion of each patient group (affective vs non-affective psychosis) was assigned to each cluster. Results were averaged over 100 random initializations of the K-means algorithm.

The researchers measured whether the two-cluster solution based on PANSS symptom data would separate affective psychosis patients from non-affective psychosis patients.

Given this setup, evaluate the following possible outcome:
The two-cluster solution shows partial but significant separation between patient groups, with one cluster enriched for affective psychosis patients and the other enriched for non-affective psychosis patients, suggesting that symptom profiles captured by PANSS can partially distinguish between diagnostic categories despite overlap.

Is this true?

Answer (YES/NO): YES